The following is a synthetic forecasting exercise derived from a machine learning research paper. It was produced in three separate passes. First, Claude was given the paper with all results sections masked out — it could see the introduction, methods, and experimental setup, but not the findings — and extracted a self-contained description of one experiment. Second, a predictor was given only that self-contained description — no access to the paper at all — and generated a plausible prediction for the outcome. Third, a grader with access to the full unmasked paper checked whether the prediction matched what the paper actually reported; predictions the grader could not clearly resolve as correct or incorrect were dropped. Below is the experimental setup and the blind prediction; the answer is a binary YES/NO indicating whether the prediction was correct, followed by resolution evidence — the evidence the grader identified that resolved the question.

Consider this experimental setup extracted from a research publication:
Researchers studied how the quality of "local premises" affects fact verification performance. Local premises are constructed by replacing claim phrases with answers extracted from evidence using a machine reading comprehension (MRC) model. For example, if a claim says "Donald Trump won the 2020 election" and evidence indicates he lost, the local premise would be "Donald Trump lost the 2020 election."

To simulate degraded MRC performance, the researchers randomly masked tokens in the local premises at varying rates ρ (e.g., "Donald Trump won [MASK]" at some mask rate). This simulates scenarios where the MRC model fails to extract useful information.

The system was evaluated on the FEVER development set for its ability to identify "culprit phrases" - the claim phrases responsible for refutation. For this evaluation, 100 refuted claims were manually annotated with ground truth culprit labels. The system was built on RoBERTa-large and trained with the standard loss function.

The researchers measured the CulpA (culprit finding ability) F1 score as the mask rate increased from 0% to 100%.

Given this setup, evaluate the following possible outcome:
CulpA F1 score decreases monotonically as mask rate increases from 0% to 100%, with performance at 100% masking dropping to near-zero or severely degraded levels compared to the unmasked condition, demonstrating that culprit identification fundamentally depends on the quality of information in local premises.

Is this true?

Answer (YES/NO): NO